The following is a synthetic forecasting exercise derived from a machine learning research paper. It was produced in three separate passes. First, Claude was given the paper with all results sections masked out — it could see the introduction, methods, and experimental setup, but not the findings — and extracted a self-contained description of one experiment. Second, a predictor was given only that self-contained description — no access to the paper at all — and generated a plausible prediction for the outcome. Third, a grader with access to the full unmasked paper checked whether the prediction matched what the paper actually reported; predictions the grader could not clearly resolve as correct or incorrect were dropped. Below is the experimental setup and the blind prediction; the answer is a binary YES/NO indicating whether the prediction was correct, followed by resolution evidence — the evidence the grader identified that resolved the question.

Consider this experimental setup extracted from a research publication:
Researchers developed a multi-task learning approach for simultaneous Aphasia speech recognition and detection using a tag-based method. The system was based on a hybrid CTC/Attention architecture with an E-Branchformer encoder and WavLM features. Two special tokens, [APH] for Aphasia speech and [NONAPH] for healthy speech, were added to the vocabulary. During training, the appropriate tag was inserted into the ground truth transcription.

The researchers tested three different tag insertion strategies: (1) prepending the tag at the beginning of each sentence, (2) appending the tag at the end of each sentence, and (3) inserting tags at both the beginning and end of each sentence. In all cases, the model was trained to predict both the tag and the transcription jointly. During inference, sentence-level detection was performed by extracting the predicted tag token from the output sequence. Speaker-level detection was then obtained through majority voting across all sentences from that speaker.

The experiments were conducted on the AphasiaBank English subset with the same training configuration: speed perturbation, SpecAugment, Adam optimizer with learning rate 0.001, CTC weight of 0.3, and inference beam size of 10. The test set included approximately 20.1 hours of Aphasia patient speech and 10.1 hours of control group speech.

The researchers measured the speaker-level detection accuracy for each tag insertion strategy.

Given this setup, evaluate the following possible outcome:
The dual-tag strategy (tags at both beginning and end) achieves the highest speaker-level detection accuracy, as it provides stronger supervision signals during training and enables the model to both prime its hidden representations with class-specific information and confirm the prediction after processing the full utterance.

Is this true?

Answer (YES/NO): YES